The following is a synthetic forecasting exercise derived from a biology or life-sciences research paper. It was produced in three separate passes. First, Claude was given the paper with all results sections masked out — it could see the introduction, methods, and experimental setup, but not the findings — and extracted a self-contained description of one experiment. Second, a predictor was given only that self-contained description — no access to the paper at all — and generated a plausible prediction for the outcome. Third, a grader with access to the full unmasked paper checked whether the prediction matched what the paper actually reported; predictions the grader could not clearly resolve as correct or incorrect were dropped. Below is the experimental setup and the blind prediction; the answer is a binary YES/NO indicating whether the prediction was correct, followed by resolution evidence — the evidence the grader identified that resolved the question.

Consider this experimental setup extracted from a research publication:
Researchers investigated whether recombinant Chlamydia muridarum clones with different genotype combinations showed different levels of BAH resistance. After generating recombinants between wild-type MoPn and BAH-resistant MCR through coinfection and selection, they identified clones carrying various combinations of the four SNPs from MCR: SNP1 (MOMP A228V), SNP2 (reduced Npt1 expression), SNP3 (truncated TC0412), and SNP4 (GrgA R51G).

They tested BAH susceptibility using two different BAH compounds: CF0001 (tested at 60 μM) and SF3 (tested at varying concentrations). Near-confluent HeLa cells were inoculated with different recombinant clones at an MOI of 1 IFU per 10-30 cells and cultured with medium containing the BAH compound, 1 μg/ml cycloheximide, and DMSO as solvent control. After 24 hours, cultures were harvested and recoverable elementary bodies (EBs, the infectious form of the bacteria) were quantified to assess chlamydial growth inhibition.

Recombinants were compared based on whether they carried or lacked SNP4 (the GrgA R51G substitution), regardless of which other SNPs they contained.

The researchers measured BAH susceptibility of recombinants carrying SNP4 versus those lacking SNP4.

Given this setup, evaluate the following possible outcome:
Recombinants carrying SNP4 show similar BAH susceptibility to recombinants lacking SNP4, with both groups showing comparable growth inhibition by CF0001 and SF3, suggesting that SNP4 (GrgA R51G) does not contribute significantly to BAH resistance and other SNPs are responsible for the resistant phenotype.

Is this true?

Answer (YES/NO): NO